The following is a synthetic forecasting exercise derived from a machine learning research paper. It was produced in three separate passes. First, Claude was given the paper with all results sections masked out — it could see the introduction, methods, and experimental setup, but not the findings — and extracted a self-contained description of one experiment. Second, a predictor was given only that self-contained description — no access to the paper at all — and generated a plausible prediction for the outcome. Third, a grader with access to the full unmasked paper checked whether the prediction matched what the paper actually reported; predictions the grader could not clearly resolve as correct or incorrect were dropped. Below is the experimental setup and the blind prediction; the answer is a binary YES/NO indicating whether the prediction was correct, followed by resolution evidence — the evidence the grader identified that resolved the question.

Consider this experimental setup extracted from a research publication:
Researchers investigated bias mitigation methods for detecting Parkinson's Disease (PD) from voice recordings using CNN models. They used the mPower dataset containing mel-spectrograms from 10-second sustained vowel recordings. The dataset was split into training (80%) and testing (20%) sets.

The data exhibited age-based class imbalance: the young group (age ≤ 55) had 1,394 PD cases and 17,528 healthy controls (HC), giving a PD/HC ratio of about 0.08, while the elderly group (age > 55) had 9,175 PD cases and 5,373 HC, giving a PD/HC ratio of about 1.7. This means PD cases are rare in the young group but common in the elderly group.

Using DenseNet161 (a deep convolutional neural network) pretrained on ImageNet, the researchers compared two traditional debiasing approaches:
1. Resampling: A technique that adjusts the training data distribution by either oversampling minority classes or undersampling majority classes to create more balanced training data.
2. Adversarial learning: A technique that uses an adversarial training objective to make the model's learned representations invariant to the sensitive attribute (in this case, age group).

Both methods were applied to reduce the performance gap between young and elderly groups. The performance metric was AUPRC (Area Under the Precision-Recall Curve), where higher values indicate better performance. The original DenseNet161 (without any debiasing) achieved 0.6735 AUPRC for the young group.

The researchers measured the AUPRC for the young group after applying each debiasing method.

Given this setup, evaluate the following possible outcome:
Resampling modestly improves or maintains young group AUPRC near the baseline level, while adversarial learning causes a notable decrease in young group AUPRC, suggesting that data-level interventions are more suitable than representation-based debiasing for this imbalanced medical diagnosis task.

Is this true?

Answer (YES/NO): NO